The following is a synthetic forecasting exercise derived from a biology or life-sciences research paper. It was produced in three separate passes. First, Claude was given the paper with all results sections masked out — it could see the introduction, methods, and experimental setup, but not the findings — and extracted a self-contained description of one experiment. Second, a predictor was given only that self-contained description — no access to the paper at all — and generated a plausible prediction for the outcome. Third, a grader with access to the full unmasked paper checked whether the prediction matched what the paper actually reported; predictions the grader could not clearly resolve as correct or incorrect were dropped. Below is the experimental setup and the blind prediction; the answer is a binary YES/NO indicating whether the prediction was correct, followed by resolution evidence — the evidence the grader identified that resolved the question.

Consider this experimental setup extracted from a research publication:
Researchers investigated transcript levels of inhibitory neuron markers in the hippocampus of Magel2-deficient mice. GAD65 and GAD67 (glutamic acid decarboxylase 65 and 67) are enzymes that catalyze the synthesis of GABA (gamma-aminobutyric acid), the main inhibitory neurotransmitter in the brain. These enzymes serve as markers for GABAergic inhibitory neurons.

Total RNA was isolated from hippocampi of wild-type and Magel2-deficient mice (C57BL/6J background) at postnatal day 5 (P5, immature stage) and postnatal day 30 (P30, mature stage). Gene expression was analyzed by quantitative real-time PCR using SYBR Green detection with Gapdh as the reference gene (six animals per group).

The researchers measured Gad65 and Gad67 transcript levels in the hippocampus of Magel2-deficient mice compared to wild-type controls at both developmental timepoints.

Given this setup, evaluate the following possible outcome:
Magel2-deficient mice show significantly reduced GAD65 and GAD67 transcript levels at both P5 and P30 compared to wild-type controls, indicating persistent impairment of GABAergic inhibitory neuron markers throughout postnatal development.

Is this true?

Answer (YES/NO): NO